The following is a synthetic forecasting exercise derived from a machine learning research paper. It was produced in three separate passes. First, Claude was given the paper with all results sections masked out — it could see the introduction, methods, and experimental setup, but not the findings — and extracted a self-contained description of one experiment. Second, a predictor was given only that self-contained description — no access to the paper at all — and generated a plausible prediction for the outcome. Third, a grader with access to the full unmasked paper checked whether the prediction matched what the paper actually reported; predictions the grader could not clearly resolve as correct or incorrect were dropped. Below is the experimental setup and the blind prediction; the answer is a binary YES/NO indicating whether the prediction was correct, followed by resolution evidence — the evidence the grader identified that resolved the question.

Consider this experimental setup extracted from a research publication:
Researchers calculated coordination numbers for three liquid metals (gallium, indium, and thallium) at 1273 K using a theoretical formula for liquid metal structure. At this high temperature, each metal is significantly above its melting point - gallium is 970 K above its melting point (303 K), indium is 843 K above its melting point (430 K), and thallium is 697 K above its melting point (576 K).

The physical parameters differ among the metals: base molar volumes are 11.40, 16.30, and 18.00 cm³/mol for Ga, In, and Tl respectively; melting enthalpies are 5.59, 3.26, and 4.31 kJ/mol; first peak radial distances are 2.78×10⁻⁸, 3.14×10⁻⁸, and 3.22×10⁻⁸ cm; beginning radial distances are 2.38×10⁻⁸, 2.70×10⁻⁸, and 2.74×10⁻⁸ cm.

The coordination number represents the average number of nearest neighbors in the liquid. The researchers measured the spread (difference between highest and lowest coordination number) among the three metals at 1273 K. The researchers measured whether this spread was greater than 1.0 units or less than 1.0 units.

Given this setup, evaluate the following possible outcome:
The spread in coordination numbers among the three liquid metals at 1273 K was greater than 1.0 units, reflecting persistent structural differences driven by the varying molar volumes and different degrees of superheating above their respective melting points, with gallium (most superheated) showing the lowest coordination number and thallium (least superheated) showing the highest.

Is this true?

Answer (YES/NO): NO